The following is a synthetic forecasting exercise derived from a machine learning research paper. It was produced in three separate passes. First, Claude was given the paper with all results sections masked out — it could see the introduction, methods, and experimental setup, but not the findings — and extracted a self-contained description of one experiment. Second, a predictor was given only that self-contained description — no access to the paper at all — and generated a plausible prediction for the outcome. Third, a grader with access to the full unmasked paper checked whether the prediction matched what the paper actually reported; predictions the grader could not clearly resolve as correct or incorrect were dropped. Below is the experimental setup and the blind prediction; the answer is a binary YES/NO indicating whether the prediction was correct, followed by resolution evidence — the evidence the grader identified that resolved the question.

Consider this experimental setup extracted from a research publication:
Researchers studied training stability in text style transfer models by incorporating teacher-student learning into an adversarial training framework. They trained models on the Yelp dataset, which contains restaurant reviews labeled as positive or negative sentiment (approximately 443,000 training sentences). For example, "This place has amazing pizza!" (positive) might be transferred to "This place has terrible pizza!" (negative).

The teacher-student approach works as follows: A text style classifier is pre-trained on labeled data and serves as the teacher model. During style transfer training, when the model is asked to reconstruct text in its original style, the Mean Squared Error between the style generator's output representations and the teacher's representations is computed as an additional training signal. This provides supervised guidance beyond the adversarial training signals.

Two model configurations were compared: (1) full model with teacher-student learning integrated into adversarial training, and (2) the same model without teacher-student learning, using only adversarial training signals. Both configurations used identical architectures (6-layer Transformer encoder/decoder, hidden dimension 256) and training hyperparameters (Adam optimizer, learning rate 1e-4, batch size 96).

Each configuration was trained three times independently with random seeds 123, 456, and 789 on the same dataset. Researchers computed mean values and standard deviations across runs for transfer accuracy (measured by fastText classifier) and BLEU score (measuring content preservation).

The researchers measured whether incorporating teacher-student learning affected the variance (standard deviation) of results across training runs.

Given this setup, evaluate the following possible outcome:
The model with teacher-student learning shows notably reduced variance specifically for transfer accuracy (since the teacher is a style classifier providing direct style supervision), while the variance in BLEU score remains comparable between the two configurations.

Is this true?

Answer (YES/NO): NO